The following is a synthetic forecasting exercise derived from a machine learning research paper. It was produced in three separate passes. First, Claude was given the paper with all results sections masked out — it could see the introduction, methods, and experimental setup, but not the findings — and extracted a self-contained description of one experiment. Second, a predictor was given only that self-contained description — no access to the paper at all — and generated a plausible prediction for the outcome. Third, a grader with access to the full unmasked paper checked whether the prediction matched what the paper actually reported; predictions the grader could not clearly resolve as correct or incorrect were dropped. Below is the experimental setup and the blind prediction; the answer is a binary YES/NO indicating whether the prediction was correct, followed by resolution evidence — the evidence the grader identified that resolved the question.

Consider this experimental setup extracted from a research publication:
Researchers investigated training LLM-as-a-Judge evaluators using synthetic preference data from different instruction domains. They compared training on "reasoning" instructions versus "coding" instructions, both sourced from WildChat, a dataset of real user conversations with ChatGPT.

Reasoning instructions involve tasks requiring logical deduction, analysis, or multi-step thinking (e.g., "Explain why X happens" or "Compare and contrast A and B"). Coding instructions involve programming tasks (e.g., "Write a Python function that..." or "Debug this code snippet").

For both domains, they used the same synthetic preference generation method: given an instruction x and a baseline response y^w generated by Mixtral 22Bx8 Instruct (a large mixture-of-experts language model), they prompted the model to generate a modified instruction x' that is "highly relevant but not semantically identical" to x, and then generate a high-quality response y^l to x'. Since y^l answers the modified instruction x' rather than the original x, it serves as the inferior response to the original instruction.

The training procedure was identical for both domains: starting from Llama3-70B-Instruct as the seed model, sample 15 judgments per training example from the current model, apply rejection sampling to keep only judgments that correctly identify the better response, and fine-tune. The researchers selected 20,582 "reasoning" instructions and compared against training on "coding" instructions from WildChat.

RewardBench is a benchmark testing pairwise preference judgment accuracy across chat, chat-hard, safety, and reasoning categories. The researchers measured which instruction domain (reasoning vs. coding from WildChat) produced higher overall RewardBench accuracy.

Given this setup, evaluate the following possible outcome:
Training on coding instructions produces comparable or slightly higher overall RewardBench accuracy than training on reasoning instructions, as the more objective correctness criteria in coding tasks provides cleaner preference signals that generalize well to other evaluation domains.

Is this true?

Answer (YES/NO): NO